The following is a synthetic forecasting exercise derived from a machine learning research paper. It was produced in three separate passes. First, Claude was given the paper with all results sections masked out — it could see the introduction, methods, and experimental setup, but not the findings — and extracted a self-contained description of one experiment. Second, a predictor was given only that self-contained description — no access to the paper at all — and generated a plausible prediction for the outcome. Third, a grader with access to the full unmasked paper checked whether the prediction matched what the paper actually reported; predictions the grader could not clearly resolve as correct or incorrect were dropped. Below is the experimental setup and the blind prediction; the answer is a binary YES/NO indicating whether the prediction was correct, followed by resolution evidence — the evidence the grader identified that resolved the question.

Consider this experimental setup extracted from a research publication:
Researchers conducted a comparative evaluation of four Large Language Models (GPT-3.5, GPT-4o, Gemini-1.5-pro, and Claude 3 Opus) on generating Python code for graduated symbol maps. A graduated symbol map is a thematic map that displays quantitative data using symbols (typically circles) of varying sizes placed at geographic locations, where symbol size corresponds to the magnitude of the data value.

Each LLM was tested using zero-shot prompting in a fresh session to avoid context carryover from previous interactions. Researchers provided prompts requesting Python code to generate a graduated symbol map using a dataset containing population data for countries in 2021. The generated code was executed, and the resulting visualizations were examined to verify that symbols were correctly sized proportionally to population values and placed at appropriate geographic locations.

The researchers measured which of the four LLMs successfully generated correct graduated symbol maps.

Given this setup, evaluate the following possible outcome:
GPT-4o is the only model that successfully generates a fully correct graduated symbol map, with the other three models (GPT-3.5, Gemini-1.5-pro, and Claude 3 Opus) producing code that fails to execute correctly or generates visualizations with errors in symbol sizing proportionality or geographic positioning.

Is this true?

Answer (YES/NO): YES